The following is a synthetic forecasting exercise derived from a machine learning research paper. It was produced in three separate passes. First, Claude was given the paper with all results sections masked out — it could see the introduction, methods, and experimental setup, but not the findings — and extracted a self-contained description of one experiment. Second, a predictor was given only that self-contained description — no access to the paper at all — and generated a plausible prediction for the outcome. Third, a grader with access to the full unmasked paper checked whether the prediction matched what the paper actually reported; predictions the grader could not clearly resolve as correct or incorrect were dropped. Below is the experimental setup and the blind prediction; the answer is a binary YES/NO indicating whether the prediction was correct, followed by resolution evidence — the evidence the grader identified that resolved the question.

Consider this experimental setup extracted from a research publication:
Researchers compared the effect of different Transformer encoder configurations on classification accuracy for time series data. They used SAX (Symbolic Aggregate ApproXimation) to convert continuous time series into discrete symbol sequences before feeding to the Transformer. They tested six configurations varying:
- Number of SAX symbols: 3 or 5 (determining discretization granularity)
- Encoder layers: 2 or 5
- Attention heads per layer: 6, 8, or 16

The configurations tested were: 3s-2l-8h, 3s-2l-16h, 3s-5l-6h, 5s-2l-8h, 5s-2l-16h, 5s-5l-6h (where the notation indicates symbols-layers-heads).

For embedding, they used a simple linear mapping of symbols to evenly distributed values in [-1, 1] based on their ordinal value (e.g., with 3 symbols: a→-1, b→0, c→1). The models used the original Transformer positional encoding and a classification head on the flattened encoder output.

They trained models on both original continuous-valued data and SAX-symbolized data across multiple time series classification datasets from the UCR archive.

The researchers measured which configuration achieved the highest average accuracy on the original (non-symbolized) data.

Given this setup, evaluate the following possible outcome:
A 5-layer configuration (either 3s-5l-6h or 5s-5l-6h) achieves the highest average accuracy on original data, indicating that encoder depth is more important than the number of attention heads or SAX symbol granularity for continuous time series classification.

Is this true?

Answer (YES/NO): NO